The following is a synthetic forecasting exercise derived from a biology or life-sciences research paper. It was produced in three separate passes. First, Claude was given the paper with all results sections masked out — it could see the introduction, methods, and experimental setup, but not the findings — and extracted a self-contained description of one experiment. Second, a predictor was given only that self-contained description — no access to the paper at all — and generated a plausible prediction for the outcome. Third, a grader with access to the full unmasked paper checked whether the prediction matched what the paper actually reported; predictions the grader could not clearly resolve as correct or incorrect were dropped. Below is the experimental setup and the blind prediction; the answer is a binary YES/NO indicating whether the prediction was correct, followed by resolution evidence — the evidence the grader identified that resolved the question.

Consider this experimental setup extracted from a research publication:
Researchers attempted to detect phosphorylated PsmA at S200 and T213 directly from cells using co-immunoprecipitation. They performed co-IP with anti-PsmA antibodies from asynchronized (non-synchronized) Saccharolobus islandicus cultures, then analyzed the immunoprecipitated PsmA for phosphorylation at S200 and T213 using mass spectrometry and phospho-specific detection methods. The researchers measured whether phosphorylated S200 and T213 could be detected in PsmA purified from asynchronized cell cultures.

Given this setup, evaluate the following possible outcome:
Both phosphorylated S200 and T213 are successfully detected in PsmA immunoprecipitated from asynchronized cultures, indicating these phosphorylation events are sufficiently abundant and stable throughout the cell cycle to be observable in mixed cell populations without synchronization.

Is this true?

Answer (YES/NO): NO